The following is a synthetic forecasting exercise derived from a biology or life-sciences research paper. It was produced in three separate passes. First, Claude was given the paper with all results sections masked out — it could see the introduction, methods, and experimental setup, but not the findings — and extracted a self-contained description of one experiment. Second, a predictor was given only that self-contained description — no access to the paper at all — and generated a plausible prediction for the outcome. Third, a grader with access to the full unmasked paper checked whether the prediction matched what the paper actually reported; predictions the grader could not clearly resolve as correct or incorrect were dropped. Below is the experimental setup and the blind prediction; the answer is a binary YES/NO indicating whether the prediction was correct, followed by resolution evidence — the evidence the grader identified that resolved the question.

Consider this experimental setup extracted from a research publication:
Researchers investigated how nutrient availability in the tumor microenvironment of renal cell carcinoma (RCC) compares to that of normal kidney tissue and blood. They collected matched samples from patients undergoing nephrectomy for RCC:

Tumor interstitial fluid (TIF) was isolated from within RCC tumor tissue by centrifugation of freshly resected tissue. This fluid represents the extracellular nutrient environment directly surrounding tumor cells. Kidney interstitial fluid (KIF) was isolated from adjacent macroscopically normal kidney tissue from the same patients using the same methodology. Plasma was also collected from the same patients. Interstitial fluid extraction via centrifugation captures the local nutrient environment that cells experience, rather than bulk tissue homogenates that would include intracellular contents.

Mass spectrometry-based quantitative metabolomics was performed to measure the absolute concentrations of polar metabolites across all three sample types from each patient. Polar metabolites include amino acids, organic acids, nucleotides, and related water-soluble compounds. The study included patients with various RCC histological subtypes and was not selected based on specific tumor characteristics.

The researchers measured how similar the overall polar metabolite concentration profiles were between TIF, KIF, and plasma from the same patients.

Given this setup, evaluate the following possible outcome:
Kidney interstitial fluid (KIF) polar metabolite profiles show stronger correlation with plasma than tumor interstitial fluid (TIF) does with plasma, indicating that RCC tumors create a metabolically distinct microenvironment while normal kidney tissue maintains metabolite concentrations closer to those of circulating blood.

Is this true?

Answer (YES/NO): NO